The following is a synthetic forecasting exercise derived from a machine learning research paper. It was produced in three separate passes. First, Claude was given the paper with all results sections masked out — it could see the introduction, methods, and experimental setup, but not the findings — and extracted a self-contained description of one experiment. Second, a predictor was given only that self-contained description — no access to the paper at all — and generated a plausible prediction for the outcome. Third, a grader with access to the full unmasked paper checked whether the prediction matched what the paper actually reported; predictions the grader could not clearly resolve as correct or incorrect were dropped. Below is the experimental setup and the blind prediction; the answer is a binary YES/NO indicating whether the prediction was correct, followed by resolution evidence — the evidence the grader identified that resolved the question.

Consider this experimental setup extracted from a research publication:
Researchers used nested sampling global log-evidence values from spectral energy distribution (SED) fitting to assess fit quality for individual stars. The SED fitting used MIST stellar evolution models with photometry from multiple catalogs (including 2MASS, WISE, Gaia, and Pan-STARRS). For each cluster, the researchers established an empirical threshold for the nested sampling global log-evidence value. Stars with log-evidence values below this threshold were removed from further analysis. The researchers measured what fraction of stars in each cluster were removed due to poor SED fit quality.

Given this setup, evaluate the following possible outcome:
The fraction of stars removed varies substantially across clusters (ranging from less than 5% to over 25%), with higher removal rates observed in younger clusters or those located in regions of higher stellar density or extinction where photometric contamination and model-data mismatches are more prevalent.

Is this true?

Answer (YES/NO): NO